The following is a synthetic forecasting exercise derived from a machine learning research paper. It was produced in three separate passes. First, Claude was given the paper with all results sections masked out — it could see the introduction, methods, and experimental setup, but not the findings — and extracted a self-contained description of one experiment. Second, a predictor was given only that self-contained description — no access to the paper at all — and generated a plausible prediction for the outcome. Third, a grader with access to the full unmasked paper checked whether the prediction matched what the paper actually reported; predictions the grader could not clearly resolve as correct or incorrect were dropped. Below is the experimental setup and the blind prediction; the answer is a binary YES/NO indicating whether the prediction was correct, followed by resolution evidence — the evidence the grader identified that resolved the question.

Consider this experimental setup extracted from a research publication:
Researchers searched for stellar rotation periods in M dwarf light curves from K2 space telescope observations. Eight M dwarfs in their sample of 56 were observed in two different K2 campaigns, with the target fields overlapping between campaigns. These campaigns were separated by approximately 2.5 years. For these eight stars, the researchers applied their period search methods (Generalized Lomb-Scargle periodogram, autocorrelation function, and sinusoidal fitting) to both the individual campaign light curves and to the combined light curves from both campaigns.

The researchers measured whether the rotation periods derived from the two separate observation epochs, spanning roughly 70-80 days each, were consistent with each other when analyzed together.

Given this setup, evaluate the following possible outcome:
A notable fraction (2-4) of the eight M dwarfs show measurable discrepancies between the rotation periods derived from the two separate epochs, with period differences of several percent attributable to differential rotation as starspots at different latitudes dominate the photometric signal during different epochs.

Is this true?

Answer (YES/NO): NO